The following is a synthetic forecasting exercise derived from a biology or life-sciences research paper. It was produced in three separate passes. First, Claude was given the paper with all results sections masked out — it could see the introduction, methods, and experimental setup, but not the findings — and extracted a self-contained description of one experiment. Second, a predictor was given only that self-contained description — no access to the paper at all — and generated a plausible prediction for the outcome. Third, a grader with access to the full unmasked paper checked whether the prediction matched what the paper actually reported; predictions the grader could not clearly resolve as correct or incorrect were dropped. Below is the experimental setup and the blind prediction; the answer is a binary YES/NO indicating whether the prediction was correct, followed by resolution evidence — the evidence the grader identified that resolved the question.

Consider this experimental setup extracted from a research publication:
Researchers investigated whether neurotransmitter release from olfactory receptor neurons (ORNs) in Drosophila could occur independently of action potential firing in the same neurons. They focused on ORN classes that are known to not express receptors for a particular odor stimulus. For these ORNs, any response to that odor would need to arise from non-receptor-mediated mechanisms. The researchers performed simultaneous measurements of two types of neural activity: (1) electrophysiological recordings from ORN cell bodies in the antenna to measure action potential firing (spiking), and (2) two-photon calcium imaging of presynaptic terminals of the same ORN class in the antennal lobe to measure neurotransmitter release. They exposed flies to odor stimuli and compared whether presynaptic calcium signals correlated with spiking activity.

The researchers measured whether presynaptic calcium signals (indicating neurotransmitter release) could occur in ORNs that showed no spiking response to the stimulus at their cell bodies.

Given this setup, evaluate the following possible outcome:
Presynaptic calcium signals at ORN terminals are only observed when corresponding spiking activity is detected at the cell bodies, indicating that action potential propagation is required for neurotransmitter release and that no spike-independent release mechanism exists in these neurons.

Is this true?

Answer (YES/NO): NO